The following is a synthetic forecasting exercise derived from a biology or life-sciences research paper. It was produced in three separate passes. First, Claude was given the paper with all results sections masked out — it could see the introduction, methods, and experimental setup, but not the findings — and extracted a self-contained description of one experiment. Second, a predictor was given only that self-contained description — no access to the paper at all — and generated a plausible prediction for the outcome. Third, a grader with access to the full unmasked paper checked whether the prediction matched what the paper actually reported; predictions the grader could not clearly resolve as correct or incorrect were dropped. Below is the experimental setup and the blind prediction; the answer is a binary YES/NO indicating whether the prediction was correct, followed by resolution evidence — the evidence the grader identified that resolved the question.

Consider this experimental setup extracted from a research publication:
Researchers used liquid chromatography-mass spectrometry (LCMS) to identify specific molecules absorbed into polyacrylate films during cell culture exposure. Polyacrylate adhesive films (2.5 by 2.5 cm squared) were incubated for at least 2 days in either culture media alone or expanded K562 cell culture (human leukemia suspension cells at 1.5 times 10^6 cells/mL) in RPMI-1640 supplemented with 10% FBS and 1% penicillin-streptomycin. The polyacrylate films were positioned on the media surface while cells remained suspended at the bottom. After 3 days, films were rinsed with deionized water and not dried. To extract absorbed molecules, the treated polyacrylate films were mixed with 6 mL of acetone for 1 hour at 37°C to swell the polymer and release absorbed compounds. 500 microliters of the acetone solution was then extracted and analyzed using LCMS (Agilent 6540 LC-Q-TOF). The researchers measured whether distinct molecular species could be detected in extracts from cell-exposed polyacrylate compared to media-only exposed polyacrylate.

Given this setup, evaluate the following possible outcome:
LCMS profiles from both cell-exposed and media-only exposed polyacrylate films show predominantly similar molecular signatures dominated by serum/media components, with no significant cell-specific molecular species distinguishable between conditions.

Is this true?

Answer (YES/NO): NO